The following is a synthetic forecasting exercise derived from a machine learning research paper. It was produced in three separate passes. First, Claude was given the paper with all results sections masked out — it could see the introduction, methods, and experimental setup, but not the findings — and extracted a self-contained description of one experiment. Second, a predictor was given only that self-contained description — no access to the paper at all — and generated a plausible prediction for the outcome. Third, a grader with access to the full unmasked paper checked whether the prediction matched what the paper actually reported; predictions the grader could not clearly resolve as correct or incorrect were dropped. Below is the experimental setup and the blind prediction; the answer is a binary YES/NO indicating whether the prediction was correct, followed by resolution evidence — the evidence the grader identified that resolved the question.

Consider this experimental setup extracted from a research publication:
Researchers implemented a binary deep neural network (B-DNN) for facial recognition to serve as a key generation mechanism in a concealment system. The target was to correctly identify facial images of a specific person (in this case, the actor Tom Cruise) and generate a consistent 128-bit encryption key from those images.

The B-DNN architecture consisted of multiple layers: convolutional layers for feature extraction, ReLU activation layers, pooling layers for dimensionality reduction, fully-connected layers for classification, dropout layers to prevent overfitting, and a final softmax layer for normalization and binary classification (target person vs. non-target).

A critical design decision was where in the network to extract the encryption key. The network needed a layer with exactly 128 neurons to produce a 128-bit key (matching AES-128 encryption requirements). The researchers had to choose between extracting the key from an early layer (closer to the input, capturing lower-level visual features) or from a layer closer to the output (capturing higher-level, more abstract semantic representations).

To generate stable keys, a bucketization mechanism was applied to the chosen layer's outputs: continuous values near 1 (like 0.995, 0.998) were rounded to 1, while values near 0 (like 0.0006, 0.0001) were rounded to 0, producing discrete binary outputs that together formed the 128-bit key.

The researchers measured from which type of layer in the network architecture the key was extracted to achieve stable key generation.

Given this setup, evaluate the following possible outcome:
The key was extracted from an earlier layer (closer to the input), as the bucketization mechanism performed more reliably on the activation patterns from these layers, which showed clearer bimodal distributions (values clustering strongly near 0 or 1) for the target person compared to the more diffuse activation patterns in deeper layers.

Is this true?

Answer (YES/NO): NO